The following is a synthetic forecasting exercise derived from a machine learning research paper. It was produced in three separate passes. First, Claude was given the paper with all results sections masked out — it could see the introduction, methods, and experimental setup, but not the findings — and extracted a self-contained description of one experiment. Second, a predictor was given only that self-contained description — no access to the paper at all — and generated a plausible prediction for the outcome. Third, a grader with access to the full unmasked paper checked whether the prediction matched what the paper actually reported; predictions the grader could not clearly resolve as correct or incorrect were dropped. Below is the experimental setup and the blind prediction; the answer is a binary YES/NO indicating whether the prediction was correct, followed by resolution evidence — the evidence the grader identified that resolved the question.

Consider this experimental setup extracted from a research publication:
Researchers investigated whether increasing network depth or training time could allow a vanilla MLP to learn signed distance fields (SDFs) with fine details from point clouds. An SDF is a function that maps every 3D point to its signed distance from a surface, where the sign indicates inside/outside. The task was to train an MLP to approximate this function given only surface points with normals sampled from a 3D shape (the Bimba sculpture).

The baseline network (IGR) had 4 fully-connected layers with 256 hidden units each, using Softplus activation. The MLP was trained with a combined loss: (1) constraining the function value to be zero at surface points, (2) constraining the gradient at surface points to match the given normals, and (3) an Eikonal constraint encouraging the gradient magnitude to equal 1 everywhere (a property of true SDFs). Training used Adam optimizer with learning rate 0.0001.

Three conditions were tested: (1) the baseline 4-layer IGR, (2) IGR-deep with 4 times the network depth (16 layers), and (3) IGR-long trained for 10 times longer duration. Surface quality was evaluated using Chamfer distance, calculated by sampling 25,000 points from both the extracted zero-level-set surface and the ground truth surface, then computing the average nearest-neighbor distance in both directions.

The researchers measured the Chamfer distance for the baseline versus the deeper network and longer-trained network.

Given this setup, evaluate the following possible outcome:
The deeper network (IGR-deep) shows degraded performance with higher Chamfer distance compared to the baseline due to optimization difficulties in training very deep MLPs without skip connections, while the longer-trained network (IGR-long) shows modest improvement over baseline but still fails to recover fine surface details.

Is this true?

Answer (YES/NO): NO